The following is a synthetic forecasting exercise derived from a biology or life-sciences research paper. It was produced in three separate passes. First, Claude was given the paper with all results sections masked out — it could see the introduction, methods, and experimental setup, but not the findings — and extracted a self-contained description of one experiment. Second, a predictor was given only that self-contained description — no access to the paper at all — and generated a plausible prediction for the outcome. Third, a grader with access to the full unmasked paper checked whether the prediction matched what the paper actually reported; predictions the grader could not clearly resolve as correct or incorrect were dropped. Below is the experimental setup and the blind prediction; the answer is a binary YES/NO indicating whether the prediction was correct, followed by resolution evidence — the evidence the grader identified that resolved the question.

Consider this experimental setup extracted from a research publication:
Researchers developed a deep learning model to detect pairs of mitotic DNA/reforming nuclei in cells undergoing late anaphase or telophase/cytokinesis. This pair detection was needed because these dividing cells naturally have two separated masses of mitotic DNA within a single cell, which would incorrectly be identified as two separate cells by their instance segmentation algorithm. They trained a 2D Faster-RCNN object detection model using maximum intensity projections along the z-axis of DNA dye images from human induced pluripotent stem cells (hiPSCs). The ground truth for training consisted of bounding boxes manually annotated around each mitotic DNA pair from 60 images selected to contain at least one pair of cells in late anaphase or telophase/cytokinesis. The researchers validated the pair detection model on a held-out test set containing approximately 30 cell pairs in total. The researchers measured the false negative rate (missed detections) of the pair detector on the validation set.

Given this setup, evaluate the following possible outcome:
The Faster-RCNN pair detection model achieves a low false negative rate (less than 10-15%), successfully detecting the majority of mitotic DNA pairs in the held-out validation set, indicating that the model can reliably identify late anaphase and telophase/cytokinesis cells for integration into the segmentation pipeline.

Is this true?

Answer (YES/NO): YES